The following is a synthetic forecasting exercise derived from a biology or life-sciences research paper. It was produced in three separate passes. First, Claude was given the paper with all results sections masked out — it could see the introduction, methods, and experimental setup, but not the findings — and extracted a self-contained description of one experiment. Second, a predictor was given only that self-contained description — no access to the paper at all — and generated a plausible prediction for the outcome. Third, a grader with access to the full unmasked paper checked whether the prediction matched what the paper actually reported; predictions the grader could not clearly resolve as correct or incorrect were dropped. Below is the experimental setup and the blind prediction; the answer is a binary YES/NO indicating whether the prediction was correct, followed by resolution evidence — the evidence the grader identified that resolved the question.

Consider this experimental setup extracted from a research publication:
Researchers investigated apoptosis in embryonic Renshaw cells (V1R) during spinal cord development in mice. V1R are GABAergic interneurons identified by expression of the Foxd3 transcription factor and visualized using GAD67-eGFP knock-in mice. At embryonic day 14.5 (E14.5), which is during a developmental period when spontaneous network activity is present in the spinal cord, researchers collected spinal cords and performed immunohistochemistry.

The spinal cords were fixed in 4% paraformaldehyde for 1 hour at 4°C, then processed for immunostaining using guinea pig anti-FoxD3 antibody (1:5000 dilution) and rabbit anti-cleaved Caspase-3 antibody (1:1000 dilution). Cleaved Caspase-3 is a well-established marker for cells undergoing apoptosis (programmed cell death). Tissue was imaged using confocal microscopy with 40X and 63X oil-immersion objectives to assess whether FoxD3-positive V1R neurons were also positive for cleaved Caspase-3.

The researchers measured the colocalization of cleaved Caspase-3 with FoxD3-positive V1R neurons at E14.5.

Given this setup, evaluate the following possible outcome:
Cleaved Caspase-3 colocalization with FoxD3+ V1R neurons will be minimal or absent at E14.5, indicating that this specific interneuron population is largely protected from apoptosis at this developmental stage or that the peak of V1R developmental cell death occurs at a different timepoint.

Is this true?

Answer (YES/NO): YES